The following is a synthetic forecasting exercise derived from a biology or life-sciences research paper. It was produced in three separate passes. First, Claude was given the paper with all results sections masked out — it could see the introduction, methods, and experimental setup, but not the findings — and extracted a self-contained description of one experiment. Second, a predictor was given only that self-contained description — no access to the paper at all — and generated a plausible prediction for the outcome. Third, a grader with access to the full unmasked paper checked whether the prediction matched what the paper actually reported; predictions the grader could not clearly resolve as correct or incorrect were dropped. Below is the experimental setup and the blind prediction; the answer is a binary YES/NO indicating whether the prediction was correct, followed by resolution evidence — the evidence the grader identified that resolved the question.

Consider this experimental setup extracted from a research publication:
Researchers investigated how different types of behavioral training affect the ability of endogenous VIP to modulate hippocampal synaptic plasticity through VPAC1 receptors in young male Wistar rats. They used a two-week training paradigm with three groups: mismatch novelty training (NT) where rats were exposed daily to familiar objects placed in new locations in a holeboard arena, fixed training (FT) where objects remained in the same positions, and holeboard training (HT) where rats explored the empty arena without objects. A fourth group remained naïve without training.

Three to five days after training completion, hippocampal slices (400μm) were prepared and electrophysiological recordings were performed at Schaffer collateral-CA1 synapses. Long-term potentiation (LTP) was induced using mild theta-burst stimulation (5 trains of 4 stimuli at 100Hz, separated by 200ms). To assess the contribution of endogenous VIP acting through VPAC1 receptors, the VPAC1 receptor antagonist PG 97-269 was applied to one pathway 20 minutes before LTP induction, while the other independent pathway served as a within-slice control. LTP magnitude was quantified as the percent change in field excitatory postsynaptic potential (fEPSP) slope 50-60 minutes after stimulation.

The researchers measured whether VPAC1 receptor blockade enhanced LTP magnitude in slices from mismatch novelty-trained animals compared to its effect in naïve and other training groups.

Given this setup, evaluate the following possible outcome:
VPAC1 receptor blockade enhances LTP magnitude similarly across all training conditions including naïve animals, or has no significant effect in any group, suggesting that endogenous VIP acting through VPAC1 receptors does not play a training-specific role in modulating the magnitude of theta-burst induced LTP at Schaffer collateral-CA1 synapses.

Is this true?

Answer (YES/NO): NO